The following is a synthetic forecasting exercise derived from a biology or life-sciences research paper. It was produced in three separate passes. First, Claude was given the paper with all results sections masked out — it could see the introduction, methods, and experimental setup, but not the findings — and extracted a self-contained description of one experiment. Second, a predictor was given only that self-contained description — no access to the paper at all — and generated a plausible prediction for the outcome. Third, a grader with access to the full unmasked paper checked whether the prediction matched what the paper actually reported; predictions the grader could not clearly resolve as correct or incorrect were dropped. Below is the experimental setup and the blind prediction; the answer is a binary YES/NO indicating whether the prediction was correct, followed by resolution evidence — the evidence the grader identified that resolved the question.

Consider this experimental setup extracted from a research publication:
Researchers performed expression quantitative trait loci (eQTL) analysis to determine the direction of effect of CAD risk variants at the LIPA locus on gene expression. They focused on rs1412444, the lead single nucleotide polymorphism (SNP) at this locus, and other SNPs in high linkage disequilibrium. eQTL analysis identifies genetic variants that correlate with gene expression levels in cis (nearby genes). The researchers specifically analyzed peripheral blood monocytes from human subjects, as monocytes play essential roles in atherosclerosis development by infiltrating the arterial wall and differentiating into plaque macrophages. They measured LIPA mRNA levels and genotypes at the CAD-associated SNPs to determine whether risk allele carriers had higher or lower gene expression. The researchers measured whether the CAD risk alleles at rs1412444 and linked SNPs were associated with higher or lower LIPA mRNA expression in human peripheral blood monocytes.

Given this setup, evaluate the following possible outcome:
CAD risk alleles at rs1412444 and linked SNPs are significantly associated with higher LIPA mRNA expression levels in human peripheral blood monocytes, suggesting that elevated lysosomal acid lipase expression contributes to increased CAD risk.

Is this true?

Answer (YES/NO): YES